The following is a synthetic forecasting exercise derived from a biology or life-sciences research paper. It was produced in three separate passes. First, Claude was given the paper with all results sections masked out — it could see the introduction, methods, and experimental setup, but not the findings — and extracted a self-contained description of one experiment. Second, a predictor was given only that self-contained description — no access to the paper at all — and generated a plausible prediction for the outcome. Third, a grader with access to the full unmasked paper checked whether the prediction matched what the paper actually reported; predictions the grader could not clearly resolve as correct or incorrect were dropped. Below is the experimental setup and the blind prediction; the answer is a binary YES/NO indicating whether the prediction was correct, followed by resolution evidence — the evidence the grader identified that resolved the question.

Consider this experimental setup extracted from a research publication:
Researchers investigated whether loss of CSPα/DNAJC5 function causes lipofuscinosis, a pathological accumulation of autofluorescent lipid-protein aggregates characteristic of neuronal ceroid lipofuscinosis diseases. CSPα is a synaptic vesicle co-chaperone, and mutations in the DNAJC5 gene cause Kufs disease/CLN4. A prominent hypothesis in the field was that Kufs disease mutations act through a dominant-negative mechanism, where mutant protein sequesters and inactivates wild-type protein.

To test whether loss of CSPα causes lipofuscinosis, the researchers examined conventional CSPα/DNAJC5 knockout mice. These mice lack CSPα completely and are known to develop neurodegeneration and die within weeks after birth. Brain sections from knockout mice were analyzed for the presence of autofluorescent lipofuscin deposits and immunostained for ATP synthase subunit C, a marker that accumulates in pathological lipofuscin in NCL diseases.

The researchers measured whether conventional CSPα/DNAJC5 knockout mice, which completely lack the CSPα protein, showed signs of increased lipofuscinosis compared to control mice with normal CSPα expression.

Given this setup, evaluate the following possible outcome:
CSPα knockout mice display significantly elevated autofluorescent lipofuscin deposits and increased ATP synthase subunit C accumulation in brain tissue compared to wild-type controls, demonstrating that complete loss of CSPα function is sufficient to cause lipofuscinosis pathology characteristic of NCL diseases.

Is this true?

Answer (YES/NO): NO